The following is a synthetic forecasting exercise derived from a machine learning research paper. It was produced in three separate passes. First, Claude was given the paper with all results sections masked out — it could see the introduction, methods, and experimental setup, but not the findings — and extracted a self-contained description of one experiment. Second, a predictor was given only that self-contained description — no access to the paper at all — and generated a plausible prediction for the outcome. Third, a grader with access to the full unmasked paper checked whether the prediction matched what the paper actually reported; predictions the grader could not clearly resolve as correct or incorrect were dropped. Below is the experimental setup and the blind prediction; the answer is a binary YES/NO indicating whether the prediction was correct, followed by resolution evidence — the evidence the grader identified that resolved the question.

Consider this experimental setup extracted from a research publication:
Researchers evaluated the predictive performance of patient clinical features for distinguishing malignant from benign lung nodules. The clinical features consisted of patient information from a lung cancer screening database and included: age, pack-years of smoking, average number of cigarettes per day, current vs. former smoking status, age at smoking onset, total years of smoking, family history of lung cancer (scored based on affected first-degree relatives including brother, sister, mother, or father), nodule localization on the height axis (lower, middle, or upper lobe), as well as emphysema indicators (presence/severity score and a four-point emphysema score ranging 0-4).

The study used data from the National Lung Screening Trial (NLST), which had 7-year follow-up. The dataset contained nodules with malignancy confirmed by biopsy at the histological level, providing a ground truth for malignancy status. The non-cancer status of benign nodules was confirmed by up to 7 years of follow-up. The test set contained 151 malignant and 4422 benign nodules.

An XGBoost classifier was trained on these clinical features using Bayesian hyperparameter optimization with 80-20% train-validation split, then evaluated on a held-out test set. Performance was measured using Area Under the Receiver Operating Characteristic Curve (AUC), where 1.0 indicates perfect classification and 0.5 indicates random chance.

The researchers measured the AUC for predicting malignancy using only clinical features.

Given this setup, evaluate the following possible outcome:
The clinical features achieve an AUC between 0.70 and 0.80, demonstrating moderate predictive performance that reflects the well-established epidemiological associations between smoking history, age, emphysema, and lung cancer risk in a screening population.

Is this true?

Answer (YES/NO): NO